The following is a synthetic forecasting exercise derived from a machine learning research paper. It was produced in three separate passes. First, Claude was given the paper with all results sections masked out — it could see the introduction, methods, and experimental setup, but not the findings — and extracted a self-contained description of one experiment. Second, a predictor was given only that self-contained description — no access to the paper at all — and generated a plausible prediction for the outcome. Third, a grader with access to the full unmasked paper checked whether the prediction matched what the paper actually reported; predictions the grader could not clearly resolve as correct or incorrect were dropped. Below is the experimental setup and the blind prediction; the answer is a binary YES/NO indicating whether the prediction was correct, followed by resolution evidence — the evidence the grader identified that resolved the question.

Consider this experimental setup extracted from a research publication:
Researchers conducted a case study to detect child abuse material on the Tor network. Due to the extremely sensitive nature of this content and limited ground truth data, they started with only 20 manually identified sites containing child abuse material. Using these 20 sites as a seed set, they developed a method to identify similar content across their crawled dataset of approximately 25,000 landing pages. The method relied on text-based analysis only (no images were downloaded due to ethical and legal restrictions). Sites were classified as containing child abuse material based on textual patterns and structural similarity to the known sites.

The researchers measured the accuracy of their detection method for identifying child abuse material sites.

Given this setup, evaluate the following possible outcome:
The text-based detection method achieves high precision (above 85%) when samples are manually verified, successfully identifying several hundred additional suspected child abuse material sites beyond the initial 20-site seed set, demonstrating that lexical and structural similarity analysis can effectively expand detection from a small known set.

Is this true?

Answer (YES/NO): NO